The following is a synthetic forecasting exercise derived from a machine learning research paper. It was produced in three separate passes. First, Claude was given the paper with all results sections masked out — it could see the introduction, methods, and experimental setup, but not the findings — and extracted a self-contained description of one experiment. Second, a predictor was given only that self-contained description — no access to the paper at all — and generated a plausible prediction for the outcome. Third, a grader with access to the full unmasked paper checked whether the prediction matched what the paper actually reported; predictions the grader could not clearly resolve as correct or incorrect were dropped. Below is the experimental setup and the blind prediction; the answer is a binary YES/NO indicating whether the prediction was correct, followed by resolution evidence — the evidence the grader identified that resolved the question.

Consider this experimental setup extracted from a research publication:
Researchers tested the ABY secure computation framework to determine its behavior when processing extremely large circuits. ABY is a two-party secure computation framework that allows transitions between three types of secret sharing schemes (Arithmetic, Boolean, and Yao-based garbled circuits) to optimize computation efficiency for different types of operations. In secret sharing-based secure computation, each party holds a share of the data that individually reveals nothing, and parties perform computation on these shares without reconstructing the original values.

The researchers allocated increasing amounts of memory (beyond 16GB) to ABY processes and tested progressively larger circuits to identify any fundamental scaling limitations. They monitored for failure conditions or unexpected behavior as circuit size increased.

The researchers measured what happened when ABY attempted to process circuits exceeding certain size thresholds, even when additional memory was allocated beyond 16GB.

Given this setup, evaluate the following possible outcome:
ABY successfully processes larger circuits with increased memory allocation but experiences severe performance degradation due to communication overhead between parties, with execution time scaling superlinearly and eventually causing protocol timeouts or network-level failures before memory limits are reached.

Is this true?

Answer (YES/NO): NO